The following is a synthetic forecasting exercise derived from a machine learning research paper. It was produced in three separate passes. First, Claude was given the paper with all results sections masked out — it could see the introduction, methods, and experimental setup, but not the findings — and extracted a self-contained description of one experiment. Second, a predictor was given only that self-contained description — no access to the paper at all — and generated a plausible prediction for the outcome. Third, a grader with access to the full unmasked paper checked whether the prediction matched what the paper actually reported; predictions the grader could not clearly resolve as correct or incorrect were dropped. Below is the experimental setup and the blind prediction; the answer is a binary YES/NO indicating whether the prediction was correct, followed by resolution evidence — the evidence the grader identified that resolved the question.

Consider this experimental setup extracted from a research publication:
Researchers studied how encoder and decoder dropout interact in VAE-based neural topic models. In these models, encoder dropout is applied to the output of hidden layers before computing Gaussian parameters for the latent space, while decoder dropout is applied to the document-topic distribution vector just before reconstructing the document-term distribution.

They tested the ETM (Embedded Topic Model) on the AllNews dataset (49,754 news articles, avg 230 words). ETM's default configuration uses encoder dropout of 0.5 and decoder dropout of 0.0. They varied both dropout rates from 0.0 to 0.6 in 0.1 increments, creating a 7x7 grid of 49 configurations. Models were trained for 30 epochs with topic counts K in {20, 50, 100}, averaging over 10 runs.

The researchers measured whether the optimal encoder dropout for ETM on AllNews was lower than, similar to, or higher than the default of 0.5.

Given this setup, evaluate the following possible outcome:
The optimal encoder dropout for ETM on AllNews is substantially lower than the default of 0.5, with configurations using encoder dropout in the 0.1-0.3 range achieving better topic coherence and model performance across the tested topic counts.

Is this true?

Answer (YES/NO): YES